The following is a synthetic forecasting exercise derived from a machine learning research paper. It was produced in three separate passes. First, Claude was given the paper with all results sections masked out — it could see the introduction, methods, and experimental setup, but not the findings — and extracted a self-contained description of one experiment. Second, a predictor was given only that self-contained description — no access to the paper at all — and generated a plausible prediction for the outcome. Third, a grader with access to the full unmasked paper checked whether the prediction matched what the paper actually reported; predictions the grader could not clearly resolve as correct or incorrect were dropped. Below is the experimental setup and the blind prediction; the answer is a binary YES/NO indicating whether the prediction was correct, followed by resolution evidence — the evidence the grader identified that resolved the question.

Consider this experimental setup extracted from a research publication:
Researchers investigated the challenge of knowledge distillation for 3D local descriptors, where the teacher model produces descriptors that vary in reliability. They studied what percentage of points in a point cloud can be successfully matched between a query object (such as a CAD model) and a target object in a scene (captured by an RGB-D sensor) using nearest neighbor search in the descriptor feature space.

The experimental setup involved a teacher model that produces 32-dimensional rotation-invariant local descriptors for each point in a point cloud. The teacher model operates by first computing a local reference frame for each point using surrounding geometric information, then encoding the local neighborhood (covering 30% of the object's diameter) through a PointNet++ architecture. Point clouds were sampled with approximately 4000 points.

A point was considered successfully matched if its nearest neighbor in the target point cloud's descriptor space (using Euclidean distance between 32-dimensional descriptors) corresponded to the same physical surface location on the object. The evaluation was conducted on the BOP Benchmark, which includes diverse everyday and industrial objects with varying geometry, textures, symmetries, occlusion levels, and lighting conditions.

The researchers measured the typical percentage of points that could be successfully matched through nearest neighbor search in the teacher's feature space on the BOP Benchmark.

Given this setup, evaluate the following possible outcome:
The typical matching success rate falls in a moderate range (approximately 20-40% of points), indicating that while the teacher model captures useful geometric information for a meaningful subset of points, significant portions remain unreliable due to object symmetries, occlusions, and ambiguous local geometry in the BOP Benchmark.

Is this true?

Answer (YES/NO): NO